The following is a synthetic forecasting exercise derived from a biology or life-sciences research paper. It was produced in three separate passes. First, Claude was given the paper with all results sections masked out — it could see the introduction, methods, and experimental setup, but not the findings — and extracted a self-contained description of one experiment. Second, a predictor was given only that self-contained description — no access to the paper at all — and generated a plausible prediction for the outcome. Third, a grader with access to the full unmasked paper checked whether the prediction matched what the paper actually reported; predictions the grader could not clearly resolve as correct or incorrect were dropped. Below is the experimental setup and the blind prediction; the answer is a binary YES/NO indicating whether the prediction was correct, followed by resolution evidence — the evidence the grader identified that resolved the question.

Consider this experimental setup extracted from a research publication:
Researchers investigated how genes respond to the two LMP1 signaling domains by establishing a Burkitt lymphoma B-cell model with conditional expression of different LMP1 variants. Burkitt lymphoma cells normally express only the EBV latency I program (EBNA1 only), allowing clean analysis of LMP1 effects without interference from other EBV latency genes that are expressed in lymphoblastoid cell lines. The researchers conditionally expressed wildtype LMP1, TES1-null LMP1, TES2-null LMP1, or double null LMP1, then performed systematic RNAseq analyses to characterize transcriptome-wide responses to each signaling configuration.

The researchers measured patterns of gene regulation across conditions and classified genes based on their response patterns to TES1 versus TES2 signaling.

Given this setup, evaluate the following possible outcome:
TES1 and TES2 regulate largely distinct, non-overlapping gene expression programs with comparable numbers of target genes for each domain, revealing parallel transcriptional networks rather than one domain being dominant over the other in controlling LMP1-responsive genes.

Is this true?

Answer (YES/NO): NO